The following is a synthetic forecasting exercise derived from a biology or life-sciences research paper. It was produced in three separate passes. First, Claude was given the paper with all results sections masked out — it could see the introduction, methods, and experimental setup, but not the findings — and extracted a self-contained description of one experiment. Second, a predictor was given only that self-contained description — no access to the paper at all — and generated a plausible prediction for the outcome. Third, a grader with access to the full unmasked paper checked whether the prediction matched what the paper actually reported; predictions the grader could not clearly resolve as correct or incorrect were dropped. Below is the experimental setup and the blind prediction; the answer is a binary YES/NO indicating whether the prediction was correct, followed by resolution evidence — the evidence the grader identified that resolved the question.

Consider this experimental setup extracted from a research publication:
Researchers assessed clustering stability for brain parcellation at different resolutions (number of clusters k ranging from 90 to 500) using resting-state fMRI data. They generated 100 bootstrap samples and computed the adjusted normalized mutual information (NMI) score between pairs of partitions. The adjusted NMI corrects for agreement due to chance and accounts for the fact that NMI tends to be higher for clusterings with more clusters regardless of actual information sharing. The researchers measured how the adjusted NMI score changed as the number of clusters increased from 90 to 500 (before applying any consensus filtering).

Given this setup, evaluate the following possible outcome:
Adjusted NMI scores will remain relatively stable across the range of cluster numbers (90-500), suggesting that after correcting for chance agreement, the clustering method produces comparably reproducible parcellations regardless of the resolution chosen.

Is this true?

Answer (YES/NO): NO